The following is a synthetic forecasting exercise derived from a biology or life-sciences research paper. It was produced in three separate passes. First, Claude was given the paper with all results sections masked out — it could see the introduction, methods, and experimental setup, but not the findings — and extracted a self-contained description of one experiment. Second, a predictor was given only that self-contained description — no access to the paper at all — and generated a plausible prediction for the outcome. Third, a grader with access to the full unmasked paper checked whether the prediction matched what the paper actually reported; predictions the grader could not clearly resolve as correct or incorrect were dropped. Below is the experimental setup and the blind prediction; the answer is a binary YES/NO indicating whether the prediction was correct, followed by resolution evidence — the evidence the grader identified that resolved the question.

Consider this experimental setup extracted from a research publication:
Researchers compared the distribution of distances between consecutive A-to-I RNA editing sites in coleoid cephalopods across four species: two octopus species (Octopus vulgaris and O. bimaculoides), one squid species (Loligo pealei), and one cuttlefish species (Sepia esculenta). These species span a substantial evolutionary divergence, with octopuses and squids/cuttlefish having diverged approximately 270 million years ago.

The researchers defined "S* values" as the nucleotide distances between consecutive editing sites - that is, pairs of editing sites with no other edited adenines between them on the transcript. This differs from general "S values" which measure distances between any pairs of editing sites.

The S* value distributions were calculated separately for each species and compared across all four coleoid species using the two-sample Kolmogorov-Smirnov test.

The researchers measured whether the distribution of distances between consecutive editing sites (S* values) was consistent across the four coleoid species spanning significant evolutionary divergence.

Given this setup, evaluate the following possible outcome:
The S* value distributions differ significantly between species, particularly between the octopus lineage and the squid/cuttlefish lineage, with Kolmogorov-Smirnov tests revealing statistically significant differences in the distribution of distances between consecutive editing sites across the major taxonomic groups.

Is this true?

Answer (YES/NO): NO